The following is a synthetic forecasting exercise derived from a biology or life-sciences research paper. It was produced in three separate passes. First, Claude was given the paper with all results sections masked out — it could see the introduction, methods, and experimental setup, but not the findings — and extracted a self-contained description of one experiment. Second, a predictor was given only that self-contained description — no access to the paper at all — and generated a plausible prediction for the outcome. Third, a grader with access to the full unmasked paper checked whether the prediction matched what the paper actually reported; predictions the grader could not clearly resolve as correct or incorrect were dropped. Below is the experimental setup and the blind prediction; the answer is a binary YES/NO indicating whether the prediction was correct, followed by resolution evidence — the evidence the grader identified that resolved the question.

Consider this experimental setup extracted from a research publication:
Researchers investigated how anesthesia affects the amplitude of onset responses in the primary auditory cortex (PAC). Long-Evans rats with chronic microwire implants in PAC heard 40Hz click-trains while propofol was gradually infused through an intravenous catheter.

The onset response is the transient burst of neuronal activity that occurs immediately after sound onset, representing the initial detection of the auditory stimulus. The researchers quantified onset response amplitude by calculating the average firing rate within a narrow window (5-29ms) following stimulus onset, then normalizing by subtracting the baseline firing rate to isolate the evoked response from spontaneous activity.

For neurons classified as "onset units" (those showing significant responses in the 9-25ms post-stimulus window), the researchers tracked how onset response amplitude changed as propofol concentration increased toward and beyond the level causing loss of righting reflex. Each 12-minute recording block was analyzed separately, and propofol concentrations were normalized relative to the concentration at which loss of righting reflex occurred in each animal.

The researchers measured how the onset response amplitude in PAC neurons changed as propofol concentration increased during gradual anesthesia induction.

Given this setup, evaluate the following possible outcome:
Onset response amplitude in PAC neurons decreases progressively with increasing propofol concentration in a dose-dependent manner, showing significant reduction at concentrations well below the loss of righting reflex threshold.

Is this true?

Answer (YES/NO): NO